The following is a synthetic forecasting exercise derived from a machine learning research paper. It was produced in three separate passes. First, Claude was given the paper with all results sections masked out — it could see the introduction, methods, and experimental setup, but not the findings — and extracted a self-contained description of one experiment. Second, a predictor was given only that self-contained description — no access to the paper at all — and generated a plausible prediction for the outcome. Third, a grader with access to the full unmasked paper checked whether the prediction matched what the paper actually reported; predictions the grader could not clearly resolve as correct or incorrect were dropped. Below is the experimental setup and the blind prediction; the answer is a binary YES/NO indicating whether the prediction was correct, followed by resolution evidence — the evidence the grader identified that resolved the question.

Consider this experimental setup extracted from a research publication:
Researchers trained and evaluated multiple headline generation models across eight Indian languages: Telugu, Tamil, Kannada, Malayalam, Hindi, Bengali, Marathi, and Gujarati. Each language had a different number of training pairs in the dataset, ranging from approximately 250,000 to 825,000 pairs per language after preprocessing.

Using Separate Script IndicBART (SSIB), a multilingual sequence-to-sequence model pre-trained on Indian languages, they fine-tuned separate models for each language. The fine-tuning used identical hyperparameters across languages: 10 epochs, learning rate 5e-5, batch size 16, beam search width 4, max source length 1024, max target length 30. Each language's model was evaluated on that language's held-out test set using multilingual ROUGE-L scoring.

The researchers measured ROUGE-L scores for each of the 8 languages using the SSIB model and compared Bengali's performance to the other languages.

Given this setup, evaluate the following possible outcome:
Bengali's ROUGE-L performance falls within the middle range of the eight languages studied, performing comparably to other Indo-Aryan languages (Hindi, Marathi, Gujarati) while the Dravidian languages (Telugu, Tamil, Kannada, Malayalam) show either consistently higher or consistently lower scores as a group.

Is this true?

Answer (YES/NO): NO